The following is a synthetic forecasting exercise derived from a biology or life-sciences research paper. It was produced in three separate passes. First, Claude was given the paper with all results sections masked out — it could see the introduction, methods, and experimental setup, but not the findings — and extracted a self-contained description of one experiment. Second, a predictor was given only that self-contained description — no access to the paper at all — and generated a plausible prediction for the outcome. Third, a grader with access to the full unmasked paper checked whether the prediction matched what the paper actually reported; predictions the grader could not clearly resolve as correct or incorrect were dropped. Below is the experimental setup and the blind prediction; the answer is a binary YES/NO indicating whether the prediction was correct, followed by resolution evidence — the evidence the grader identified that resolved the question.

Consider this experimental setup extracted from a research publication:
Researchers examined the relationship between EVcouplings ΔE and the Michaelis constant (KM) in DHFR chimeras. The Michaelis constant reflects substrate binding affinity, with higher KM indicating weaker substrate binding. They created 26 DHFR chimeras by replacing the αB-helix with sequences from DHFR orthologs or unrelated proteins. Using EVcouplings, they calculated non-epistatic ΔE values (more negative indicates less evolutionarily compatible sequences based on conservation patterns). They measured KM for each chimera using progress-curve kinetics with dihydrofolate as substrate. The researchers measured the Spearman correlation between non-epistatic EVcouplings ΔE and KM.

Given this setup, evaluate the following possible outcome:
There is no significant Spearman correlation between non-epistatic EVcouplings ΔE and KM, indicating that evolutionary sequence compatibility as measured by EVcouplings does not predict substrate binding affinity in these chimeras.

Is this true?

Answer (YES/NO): YES